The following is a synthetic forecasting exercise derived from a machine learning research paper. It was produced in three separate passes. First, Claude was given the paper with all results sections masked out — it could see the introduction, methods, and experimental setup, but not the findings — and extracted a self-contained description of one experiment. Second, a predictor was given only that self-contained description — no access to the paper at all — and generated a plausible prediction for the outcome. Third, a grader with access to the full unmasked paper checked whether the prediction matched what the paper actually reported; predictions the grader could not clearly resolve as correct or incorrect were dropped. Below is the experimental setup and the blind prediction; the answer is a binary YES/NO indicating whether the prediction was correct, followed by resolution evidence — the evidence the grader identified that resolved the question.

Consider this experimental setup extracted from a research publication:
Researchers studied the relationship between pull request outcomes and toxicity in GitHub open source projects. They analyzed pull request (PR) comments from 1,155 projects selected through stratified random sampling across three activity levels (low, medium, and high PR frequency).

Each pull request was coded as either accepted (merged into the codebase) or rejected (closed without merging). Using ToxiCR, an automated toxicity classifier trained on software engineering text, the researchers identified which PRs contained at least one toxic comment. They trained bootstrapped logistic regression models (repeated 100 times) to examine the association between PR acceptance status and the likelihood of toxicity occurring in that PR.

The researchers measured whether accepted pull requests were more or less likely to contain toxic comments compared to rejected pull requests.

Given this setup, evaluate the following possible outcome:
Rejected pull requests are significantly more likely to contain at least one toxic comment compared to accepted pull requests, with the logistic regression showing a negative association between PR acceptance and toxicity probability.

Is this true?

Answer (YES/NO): YES